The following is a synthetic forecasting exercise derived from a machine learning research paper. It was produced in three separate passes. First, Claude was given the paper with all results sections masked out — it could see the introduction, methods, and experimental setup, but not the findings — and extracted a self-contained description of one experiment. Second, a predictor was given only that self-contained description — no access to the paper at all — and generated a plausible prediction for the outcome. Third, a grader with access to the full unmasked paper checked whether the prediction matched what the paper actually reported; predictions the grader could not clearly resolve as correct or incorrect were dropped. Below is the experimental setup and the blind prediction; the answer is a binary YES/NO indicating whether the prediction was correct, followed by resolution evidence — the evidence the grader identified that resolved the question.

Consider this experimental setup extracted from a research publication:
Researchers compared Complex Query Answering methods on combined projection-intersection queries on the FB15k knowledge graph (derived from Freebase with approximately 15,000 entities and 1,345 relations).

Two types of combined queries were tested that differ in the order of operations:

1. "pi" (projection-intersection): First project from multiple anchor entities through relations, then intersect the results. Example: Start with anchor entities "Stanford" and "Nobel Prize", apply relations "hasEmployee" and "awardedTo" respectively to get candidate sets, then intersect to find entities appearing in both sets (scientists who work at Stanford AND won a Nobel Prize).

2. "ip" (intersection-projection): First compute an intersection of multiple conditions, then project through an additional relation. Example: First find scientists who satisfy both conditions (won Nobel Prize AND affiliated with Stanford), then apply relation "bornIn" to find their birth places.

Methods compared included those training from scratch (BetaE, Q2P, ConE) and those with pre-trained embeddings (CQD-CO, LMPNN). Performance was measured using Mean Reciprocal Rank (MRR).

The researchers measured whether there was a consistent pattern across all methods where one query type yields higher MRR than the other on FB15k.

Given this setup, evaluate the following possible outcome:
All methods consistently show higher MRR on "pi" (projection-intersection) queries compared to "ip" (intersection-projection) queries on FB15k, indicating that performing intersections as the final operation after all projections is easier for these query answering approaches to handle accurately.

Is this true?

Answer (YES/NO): YES